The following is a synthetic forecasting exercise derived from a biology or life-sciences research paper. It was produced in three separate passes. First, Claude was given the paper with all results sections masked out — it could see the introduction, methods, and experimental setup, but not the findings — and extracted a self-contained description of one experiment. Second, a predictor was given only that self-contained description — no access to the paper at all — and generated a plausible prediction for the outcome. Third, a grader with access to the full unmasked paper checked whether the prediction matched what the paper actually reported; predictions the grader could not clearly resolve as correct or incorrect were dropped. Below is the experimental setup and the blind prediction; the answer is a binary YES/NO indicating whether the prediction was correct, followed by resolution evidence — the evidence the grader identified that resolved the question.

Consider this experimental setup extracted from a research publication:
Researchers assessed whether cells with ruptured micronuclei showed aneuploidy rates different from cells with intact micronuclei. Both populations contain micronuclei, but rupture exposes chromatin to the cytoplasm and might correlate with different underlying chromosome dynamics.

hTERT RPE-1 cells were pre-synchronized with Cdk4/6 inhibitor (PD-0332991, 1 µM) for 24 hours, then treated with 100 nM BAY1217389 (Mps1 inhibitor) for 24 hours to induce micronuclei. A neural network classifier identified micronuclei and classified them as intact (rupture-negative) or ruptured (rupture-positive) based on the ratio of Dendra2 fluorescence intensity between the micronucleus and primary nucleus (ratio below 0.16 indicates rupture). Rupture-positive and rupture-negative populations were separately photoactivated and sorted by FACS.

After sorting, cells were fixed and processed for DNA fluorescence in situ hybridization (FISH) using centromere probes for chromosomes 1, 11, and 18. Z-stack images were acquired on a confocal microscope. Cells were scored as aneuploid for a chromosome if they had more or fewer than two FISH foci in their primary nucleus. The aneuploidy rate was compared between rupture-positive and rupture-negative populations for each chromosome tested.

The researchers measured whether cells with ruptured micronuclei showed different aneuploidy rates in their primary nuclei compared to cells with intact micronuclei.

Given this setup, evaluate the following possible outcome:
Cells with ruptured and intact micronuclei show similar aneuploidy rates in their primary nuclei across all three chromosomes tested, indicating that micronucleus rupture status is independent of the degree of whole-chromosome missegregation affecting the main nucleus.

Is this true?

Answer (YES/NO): NO